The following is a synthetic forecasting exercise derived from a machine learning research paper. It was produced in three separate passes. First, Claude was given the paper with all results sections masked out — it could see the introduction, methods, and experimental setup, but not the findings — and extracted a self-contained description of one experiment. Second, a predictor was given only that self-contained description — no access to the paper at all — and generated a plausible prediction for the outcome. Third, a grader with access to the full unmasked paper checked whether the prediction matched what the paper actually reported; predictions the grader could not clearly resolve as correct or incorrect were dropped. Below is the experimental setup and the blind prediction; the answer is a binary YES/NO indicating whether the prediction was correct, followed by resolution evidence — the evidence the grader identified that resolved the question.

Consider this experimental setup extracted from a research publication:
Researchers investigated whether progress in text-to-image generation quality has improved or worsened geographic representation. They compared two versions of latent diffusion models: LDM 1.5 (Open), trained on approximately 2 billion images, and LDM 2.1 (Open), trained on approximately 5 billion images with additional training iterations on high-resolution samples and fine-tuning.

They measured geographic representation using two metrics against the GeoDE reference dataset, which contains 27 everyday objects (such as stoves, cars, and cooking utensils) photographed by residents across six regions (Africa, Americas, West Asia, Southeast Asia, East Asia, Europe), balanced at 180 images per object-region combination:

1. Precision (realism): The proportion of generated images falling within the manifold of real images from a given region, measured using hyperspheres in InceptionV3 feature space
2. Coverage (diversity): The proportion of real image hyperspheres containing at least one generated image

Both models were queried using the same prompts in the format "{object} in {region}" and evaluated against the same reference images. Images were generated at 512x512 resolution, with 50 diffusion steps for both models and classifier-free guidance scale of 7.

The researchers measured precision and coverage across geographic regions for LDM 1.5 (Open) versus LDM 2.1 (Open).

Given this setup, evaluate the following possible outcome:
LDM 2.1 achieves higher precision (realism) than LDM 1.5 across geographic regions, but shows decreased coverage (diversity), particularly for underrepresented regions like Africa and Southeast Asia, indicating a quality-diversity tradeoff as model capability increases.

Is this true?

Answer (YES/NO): NO